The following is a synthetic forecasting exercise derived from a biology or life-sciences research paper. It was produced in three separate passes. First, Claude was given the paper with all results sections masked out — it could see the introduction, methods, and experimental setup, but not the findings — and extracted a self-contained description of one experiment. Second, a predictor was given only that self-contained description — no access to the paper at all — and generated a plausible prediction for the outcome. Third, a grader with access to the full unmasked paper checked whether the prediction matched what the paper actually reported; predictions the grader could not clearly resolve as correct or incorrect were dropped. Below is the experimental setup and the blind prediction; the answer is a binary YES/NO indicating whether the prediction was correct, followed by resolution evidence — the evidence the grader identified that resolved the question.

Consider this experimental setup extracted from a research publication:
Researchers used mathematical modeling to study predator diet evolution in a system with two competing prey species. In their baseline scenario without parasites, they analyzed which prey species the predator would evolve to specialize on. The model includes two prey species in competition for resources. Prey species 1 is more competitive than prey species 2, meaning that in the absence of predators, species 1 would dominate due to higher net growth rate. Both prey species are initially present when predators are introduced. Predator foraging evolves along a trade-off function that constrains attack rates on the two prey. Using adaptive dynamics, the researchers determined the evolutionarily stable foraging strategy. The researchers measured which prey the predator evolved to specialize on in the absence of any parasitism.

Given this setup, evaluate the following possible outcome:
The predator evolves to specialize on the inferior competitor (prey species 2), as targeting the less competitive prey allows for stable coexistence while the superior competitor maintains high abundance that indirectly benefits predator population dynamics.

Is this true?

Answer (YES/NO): NO